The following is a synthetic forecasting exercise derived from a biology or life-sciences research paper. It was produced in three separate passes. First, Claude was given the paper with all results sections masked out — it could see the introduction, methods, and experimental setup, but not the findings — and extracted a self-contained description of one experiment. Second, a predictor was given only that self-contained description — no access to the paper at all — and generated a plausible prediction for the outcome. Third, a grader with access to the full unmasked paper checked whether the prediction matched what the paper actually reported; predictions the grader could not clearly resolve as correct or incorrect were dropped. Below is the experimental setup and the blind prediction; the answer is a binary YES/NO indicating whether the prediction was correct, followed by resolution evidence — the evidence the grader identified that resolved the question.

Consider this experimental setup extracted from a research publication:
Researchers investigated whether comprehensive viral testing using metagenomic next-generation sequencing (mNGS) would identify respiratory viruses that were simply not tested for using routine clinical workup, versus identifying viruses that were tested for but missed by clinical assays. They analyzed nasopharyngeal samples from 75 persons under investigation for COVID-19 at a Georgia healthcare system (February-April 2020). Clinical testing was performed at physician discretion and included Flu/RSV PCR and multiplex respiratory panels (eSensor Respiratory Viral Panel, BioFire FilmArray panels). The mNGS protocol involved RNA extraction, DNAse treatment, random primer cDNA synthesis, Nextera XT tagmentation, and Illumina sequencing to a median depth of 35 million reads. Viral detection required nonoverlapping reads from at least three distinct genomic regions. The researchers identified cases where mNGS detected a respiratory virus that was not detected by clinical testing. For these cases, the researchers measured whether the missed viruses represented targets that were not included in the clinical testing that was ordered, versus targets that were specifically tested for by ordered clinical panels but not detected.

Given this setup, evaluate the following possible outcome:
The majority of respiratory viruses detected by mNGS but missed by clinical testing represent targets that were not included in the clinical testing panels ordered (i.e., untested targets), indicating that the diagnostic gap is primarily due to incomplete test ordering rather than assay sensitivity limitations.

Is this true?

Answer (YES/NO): YES